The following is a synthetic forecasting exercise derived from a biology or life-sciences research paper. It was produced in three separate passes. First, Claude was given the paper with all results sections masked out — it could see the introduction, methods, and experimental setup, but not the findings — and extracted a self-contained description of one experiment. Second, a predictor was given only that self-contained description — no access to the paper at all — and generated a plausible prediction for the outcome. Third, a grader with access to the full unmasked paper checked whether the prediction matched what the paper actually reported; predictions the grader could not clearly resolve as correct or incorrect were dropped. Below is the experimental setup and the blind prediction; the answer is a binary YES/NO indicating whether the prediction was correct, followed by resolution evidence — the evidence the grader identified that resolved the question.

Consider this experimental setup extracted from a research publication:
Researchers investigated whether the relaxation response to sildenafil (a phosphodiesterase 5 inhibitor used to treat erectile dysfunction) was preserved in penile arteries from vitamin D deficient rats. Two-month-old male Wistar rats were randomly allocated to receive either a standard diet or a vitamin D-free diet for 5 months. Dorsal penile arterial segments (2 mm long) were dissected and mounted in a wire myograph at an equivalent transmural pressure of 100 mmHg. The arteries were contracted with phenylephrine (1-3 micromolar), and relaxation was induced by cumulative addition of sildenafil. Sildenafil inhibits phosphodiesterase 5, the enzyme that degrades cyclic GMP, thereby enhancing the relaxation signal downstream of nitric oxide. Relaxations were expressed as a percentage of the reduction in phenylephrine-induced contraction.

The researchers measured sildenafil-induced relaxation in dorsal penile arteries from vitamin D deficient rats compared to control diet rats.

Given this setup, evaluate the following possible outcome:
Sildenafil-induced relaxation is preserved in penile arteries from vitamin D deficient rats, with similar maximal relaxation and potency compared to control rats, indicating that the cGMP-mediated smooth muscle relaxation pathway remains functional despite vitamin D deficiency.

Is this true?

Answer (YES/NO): NO